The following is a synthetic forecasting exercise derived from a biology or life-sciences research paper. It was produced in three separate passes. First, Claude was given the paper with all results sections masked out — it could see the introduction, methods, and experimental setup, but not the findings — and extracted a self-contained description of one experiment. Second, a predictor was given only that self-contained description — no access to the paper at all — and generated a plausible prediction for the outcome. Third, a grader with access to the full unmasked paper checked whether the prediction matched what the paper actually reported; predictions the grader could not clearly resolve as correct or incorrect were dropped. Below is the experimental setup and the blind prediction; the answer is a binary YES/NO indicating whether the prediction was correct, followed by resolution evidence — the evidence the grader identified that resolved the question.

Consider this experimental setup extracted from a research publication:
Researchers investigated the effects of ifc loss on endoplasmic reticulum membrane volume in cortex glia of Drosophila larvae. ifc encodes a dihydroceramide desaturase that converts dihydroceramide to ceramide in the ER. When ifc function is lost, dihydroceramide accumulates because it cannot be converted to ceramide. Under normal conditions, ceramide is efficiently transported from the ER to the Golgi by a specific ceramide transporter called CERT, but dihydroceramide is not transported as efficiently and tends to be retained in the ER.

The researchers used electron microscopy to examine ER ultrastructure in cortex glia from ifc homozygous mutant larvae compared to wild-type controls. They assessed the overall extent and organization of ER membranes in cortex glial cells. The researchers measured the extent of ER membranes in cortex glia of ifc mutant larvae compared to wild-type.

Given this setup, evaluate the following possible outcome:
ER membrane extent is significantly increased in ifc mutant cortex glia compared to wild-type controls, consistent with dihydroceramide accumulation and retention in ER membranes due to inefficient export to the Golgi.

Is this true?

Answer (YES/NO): YES